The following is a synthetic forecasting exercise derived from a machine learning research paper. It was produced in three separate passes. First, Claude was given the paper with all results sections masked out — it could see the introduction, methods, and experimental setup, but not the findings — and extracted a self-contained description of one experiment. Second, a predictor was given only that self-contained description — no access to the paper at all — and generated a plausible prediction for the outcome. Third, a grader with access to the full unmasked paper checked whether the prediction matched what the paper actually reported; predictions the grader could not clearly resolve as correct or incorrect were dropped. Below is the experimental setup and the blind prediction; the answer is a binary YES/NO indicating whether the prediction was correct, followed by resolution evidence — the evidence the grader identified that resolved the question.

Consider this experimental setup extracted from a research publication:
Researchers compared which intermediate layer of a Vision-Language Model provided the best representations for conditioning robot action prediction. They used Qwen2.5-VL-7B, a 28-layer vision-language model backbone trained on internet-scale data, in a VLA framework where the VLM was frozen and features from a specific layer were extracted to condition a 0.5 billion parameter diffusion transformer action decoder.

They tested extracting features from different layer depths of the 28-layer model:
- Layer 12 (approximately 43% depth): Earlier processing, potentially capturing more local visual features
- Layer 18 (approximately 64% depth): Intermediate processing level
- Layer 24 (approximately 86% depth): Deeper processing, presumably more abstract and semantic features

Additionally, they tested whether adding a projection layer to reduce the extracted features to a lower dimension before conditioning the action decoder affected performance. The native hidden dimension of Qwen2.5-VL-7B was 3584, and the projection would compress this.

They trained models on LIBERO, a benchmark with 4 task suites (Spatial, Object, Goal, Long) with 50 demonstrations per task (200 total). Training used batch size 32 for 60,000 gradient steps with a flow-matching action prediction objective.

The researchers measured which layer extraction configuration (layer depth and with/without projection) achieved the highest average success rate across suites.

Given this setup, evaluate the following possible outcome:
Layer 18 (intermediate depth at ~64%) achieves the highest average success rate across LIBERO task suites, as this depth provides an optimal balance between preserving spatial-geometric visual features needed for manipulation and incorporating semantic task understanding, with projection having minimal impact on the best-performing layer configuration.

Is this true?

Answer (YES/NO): NO